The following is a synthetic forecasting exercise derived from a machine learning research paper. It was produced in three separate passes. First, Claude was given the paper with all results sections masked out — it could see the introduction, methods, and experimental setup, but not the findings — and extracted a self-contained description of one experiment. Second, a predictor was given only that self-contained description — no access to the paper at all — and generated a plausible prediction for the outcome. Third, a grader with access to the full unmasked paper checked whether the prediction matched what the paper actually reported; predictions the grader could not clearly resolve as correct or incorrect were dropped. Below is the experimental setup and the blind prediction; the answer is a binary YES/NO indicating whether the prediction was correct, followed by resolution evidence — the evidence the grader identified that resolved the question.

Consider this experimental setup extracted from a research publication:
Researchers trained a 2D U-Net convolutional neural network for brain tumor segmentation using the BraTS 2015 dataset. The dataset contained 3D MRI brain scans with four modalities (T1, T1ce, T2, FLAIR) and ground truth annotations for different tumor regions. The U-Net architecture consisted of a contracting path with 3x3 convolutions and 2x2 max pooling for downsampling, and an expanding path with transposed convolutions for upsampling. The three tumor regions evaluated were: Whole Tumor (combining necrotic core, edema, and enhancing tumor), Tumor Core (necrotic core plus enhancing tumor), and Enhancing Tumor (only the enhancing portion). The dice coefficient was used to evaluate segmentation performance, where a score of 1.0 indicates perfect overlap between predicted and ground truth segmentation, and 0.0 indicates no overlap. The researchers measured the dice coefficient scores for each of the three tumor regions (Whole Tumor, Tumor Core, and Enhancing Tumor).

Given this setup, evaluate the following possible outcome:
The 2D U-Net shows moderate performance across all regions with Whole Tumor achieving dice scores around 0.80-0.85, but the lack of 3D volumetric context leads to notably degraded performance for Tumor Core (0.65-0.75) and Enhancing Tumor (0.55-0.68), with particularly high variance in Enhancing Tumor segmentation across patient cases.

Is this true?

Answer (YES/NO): NO